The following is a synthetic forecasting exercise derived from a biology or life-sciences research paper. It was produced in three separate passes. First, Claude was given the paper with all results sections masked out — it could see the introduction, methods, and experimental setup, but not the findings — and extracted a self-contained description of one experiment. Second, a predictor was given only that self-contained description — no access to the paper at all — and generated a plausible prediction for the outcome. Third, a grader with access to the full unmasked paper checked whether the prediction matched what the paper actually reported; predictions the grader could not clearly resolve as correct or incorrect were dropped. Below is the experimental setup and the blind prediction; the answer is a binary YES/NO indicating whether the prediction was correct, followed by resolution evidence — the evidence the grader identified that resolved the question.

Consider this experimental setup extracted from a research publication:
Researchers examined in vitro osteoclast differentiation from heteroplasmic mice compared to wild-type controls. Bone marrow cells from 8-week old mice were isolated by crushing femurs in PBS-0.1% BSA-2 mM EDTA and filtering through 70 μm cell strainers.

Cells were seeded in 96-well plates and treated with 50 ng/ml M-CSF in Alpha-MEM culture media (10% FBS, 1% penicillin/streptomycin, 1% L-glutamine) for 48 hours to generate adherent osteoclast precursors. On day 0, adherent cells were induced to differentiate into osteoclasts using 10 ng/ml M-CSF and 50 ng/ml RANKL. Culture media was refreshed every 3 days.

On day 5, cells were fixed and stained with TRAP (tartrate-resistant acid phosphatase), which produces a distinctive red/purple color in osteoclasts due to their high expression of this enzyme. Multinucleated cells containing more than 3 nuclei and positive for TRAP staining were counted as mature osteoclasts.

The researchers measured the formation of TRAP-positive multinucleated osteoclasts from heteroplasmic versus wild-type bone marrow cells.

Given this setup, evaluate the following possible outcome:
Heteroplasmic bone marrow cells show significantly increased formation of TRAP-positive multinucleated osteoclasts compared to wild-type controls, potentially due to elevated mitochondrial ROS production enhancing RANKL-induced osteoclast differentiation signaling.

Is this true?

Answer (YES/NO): NO